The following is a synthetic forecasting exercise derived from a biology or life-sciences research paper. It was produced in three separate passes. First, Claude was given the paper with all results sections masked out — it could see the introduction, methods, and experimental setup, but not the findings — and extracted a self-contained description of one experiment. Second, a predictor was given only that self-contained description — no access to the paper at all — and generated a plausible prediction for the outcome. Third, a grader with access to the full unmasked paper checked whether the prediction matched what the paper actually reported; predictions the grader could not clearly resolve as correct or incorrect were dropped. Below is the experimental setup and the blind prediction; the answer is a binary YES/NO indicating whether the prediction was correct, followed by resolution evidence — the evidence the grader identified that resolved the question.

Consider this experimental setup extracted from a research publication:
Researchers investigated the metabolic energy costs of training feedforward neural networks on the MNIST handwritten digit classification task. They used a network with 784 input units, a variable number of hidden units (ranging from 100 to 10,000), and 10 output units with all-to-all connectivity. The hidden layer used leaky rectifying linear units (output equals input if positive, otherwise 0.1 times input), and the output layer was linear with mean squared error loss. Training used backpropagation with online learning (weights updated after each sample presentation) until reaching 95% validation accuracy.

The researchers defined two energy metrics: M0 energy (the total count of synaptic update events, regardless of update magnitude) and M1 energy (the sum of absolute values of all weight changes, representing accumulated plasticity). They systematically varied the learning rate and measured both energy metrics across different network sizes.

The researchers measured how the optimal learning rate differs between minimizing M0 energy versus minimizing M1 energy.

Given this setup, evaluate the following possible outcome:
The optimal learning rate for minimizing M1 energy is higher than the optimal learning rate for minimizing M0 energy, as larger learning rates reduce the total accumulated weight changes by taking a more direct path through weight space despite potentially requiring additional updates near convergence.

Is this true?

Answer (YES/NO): NO